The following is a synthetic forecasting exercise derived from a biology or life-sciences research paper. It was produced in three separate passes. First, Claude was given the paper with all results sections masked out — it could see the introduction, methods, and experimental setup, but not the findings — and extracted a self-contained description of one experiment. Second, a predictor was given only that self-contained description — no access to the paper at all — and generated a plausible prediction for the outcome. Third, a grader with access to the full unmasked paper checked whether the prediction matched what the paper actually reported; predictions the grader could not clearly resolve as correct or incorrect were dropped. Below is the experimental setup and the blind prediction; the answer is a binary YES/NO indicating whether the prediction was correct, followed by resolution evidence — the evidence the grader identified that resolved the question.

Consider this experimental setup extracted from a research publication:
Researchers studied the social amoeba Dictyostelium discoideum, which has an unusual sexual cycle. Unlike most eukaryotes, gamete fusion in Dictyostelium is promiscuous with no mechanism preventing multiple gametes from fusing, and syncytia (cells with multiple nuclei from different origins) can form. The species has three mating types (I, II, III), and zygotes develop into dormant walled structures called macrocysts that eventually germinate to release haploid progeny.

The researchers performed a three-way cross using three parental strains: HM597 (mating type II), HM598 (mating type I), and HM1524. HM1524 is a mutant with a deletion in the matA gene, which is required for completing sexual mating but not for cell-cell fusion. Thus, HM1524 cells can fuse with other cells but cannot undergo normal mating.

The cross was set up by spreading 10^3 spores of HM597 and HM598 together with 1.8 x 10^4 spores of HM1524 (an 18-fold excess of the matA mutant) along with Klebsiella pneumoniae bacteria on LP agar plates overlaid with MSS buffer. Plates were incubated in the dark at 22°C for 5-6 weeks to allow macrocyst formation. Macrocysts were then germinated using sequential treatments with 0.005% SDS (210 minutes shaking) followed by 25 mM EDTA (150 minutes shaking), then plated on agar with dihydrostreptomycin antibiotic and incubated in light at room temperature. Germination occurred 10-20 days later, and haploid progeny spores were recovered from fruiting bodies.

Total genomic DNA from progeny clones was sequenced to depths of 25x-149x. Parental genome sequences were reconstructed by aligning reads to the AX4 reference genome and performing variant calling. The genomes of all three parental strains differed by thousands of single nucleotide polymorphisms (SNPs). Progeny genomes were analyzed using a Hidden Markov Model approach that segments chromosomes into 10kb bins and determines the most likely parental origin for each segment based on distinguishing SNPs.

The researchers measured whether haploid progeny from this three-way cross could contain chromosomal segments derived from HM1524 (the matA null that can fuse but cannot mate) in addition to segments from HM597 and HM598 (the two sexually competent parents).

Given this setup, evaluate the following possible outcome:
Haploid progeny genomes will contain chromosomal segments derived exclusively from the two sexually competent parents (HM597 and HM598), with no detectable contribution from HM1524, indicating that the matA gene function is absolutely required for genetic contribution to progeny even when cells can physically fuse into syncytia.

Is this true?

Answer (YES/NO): YES